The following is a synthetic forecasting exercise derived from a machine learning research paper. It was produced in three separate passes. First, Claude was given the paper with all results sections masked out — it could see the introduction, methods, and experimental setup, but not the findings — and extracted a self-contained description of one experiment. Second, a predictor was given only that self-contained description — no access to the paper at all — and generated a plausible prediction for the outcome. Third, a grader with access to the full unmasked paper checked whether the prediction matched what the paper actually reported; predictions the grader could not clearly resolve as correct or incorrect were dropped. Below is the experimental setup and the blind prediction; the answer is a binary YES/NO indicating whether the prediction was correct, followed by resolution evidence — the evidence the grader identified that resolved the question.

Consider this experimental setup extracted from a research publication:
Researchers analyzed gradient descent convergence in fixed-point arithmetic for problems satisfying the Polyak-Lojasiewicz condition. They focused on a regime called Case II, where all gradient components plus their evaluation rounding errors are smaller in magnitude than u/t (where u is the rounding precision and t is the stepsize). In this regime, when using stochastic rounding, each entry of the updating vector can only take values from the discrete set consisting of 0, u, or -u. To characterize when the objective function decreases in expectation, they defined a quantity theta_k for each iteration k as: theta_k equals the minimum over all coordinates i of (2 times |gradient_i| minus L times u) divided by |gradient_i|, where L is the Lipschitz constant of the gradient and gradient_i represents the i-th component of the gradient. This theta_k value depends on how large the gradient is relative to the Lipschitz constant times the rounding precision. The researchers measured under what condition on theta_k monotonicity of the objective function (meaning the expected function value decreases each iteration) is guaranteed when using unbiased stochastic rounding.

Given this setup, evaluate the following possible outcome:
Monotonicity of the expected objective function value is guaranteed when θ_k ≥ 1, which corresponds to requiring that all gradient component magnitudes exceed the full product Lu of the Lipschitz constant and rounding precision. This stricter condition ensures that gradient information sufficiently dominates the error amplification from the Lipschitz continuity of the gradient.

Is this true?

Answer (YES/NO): NO